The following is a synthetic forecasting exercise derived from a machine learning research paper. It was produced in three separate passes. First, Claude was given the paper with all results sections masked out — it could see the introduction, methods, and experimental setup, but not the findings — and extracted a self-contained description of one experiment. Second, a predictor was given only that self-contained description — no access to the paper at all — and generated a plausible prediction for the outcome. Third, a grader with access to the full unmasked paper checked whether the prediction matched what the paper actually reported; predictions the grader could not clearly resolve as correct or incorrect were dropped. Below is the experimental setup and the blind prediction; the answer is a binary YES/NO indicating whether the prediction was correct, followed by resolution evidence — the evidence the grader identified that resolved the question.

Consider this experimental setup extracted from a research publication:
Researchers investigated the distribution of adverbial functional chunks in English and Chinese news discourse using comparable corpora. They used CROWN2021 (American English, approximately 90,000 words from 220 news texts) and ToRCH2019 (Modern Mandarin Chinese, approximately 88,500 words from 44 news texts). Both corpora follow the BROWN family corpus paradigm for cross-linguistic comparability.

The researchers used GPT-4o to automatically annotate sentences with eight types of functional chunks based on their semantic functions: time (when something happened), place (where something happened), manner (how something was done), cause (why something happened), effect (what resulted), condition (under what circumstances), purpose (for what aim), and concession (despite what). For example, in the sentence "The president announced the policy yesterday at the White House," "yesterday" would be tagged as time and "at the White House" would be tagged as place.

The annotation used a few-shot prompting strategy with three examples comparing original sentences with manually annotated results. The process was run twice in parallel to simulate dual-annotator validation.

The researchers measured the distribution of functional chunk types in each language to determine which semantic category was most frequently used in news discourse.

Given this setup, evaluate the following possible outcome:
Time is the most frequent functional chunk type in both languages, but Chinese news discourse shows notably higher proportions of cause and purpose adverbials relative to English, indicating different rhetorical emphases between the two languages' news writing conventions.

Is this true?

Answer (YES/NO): NO